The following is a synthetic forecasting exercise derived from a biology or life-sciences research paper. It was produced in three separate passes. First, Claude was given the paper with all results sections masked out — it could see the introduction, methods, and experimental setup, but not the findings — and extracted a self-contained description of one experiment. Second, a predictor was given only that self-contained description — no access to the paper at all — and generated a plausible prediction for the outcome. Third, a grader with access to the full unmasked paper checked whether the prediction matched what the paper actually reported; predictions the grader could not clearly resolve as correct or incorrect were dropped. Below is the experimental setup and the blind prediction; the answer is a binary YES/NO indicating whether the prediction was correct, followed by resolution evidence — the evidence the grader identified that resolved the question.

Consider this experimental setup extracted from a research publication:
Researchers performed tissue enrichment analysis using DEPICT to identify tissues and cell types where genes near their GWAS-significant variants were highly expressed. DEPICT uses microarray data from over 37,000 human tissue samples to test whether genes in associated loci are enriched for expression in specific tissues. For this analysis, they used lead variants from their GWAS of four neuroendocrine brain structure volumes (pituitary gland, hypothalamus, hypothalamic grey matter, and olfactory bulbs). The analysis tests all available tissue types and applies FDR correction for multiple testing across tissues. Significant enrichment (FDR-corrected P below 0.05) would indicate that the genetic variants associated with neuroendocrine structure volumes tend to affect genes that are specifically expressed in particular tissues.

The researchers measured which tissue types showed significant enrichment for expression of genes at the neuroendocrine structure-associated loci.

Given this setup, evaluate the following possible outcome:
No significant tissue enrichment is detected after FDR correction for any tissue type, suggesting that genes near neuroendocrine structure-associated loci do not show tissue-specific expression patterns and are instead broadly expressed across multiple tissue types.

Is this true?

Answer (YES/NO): NO